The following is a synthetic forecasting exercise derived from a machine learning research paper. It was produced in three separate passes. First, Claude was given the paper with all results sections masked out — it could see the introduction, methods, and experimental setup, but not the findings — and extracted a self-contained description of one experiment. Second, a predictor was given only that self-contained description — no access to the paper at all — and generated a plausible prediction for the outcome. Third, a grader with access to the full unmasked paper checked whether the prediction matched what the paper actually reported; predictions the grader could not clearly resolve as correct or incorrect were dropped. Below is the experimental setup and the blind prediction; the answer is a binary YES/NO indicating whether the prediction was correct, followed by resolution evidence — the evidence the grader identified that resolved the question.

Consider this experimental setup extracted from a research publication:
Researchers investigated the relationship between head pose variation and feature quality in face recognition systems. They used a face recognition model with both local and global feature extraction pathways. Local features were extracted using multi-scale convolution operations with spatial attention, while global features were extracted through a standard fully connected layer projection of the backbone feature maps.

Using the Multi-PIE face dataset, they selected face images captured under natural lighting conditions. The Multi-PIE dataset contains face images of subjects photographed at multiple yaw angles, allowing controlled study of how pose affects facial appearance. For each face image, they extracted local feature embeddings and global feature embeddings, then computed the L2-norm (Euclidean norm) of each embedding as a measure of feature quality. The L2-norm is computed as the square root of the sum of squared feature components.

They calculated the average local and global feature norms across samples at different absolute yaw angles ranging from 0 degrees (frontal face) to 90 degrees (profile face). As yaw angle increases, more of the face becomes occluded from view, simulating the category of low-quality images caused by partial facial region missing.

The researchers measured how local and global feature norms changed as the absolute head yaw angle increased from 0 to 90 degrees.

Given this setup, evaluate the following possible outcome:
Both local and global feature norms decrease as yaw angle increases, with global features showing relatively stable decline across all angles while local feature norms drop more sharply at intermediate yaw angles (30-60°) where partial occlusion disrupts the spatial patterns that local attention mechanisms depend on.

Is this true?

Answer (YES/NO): NO